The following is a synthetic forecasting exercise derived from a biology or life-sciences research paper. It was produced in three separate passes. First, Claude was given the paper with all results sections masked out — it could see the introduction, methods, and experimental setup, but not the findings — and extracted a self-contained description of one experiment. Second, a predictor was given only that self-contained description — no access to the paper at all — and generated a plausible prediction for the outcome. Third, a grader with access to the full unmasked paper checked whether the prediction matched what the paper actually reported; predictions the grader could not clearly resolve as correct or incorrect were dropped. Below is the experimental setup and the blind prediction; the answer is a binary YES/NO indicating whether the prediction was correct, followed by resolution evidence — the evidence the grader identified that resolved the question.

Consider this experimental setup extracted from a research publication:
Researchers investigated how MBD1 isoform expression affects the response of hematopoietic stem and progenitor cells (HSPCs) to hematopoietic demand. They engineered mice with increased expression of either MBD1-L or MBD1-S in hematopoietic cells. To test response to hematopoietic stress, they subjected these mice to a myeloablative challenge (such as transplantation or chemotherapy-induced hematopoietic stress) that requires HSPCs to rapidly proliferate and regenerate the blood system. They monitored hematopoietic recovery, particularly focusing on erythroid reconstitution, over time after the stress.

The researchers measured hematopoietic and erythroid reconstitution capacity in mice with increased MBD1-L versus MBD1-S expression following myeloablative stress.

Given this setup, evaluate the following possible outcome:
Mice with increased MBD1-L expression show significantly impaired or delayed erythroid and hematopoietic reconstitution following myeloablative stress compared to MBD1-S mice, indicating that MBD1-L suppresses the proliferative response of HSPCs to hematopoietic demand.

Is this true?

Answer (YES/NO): YES